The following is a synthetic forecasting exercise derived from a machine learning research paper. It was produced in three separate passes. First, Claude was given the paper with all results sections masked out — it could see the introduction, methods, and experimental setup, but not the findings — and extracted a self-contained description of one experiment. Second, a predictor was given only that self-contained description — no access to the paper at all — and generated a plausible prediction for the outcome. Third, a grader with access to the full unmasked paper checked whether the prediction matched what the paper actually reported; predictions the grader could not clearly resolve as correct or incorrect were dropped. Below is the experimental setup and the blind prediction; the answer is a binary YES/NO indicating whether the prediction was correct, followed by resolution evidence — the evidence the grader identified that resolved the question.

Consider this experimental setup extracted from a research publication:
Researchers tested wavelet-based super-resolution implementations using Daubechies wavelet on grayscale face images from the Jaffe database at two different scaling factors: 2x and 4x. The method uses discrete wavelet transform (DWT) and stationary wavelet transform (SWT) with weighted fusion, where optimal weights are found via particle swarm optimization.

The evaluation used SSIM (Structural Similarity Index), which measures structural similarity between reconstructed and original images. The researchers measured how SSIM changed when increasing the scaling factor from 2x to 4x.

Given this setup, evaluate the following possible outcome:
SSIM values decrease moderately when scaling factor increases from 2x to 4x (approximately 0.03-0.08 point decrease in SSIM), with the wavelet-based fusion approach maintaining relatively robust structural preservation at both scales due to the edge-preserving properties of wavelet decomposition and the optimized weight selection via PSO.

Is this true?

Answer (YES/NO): NO